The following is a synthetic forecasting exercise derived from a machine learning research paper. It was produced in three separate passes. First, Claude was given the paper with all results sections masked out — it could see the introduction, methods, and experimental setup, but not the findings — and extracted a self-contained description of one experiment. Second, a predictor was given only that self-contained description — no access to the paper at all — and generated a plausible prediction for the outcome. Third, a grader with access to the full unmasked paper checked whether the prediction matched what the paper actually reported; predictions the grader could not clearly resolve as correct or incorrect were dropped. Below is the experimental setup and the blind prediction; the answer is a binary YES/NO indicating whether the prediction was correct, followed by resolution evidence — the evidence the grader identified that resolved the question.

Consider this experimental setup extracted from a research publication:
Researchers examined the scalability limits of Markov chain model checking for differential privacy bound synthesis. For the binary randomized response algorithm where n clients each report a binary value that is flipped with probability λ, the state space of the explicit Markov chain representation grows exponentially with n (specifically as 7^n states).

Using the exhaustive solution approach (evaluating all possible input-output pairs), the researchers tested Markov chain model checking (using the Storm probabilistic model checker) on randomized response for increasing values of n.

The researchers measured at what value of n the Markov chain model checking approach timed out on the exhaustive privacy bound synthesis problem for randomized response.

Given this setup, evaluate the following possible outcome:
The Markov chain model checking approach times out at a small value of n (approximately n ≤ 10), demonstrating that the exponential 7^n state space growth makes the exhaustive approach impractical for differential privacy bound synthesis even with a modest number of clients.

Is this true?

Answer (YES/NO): YES